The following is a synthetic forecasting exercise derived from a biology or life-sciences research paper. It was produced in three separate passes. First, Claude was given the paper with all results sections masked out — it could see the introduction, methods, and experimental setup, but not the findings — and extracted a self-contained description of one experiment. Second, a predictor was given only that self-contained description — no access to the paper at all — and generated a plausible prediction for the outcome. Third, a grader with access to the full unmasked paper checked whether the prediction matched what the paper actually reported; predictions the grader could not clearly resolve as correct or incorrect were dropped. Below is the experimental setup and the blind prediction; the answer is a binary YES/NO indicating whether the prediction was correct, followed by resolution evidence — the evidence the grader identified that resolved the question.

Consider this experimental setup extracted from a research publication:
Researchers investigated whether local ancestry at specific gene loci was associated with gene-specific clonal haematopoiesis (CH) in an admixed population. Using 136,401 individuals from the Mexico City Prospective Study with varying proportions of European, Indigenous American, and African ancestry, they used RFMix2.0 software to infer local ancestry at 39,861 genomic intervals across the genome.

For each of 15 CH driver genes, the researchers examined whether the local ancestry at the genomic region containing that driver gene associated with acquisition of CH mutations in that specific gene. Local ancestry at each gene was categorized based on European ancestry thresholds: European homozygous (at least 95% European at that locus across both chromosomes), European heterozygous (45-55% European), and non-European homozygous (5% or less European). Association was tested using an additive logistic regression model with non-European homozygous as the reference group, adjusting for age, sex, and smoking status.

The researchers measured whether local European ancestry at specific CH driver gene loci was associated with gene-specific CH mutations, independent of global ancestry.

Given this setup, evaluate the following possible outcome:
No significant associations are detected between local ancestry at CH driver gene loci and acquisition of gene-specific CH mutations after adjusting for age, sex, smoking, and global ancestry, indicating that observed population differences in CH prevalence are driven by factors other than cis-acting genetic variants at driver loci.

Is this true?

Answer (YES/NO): NO